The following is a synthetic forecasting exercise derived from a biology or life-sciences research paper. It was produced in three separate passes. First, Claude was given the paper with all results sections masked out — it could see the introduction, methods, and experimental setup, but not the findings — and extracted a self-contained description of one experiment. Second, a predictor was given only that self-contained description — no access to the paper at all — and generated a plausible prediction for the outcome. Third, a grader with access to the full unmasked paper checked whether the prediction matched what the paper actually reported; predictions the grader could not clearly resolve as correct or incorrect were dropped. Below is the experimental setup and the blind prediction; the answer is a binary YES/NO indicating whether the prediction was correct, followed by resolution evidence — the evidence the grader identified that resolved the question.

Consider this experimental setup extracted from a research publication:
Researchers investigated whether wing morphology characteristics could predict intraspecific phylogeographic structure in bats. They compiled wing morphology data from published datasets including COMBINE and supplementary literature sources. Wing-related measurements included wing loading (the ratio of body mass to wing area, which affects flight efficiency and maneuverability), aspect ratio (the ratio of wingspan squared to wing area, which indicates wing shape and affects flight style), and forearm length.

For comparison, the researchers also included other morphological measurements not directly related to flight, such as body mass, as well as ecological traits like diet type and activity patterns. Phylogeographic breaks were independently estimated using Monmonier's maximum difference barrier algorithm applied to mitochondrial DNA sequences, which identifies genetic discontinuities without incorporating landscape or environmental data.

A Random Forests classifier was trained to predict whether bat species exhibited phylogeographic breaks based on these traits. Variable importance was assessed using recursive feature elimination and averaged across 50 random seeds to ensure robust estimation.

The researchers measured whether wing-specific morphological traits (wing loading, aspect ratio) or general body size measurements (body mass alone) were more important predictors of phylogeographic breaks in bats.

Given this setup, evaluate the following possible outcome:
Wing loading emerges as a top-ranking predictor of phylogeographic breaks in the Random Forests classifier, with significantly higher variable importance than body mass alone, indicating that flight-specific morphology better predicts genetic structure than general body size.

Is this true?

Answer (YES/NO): YES